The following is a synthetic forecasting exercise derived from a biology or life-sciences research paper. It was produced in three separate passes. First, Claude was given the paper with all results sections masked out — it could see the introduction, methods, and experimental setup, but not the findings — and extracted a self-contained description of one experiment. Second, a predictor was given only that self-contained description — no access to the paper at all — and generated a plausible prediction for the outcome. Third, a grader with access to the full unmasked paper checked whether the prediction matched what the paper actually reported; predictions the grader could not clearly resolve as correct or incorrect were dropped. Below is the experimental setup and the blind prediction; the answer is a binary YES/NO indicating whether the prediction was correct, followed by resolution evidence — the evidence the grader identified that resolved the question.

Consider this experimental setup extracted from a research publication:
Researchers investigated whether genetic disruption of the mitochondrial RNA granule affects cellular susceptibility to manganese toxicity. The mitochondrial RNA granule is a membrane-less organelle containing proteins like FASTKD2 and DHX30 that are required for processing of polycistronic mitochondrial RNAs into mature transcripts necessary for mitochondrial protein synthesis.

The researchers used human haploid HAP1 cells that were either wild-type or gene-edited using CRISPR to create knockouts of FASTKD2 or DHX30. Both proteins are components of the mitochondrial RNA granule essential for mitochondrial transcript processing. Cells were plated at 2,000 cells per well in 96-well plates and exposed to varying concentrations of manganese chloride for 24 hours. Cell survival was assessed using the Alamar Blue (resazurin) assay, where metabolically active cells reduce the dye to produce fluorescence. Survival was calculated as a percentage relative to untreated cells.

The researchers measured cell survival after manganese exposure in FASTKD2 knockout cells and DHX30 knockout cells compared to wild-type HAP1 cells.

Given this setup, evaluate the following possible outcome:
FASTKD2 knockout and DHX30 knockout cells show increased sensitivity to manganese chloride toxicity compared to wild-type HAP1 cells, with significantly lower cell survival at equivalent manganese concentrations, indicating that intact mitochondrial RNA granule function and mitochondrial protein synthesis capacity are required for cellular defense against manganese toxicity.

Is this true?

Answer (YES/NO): NO